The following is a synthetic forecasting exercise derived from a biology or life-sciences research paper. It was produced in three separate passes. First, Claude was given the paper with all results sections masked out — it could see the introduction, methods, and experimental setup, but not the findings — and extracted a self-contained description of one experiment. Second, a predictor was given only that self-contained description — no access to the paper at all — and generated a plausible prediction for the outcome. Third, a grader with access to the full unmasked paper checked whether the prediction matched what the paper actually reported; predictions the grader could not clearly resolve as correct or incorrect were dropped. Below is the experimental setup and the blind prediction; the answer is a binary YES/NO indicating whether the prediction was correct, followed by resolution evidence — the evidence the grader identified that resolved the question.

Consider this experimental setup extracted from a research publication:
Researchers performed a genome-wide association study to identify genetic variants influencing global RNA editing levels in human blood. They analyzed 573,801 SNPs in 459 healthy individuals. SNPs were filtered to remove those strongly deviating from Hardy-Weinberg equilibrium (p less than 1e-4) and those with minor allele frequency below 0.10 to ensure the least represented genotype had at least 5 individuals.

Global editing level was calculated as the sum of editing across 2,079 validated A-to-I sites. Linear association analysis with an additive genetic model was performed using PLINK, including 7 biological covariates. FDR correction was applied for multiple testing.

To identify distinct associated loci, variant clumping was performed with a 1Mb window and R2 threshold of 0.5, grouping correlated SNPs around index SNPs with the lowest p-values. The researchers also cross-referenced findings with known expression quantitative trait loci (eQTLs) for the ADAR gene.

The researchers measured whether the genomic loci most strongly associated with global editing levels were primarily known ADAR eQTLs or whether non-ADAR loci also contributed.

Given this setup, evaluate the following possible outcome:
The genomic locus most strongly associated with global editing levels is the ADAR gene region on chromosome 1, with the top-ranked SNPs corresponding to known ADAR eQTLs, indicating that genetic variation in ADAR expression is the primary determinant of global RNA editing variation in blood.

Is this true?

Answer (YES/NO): NO